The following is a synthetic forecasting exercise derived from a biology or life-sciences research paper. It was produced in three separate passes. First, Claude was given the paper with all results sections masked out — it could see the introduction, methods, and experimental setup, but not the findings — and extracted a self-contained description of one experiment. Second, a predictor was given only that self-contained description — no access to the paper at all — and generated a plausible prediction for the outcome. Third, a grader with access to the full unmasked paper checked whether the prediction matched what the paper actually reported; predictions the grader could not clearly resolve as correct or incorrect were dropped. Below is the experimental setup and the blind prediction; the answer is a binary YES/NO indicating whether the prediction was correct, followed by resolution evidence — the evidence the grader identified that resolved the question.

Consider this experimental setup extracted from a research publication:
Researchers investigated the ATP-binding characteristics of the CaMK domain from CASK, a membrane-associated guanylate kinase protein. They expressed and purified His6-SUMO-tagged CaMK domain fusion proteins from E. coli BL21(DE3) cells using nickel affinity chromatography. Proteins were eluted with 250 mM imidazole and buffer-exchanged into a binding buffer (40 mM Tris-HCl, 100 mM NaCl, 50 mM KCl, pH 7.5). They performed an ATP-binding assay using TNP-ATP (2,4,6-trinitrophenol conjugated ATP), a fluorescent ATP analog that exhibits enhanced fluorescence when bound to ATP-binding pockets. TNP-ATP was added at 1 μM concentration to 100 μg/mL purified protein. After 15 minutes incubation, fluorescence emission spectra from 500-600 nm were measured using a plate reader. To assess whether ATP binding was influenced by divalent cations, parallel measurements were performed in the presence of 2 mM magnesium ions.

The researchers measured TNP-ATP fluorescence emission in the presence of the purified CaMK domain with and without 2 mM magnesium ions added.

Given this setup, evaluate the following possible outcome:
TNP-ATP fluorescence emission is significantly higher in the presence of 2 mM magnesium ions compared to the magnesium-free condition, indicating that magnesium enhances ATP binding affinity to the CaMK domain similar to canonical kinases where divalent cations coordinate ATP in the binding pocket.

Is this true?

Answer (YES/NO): NO